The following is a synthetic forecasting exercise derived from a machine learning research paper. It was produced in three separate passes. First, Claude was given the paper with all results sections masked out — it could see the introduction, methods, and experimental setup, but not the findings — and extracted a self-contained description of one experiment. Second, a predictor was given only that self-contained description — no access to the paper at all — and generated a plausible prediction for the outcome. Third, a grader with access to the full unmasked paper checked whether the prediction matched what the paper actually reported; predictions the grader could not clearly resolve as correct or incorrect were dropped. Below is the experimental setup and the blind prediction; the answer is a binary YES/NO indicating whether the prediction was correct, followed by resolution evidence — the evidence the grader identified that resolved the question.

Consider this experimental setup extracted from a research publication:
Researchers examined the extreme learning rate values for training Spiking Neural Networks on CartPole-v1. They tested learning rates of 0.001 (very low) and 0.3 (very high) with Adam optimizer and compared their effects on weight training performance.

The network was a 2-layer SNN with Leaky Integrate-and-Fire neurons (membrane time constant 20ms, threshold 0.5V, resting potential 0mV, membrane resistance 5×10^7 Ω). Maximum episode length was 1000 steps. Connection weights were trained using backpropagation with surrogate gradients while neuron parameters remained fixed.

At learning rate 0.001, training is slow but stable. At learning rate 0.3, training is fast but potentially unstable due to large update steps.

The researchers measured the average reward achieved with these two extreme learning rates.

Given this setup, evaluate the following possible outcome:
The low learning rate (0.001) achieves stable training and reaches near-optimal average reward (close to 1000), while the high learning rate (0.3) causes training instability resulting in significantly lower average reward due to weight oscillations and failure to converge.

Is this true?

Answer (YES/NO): NO